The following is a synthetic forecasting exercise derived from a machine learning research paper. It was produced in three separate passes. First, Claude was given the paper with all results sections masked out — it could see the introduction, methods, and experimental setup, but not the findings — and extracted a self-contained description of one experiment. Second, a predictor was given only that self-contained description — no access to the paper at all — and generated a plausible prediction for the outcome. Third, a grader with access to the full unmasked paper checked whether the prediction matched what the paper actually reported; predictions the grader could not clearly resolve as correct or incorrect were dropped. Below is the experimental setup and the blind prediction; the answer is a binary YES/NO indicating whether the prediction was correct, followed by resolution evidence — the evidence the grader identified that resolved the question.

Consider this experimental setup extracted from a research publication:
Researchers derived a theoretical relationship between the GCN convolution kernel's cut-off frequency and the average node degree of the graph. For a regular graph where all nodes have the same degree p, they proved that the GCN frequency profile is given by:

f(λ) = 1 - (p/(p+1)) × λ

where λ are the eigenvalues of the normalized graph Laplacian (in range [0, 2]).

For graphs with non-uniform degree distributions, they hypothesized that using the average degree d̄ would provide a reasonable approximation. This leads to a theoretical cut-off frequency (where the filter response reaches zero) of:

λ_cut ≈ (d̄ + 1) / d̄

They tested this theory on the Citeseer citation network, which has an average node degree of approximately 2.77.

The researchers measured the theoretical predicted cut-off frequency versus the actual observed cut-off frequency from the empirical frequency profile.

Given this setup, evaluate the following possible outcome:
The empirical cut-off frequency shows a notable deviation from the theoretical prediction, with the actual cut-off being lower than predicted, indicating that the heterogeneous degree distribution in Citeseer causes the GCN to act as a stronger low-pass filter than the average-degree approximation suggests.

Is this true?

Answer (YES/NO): NO